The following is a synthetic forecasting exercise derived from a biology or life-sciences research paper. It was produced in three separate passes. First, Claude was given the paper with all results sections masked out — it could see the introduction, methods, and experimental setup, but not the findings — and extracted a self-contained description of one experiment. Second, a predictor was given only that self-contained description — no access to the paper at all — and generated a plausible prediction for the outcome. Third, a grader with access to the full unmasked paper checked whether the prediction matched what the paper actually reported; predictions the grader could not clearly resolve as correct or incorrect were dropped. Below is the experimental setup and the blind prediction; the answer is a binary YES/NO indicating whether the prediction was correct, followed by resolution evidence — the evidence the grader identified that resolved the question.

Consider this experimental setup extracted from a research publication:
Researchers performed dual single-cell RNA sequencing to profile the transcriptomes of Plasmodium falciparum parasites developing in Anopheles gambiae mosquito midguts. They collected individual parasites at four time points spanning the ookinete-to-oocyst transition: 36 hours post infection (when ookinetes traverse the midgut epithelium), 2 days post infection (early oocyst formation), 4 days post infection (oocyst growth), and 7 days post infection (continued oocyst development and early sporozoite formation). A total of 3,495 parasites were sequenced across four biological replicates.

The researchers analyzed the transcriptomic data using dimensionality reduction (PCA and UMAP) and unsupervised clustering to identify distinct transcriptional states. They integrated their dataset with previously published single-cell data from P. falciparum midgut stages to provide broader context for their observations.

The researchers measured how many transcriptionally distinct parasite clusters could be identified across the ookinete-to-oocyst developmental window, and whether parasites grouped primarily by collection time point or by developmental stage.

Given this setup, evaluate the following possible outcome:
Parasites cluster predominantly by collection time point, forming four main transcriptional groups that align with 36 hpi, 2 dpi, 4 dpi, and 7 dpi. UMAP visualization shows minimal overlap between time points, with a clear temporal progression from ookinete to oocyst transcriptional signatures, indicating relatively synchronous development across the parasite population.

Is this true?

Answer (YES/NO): NO